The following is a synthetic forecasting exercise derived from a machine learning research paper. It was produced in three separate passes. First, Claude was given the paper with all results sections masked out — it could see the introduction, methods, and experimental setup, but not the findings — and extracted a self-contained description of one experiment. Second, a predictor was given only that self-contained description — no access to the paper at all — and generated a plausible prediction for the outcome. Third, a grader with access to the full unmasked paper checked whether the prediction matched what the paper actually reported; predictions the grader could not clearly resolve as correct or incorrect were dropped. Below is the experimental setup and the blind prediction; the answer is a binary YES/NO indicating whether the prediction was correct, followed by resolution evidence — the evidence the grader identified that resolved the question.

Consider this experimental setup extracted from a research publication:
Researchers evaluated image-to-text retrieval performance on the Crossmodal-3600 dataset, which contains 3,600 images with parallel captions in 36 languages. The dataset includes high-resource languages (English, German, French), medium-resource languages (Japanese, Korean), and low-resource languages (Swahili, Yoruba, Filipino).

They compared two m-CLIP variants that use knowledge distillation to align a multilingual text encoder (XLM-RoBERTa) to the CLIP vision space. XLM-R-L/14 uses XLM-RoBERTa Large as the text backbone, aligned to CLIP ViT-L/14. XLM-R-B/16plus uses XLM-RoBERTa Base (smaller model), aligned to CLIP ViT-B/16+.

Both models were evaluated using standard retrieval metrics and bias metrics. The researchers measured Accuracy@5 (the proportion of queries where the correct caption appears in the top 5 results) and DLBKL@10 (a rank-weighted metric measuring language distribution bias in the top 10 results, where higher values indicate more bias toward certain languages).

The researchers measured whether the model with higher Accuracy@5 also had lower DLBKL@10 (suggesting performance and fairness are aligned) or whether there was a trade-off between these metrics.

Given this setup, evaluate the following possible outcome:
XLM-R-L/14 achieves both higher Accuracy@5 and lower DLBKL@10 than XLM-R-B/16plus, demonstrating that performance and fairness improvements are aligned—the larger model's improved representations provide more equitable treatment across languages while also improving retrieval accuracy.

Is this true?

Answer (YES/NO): NO